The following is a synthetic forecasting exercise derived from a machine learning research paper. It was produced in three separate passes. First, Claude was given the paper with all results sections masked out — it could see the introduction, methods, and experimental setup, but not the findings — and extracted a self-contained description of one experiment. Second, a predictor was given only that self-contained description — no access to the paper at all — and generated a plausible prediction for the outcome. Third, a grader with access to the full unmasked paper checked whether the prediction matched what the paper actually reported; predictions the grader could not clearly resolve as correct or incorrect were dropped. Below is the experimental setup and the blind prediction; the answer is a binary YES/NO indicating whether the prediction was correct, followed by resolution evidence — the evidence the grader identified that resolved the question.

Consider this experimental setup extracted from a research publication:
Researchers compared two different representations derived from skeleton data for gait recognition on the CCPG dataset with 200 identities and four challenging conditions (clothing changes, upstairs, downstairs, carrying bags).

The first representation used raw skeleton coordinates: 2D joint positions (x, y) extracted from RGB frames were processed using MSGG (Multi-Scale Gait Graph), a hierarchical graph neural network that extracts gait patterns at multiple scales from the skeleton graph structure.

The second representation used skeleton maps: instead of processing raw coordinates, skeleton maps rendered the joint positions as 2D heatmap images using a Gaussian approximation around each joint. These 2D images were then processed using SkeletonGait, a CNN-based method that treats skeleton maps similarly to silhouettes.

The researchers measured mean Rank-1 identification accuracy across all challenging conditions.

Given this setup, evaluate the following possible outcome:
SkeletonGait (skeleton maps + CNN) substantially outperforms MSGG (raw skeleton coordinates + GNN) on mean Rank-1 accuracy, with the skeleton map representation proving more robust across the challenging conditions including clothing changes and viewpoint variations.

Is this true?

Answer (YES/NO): YES